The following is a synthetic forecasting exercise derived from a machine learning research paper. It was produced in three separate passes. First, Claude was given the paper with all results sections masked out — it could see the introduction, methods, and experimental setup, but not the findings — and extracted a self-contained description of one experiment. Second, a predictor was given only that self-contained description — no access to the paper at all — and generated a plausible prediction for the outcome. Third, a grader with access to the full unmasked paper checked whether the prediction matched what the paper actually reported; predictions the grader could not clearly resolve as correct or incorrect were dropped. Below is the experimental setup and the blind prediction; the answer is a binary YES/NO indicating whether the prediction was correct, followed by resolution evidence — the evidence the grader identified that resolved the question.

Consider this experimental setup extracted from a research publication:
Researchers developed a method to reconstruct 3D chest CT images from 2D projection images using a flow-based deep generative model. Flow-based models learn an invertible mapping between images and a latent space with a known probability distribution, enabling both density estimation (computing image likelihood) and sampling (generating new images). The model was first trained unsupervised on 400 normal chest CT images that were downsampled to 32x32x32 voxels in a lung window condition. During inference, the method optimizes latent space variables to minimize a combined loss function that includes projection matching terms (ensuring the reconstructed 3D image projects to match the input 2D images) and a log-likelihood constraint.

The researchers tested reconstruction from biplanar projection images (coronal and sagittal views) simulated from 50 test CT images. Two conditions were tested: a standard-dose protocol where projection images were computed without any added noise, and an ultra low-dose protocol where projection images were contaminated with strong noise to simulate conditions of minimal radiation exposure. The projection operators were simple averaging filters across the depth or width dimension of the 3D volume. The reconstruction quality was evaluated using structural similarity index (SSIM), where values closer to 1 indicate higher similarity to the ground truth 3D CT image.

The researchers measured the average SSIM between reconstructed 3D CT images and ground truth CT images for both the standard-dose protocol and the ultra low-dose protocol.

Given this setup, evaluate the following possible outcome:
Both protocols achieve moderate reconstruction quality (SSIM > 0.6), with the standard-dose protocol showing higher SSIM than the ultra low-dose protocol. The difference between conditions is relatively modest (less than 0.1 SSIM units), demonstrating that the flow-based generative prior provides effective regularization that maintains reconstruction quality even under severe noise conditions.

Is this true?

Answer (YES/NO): YES